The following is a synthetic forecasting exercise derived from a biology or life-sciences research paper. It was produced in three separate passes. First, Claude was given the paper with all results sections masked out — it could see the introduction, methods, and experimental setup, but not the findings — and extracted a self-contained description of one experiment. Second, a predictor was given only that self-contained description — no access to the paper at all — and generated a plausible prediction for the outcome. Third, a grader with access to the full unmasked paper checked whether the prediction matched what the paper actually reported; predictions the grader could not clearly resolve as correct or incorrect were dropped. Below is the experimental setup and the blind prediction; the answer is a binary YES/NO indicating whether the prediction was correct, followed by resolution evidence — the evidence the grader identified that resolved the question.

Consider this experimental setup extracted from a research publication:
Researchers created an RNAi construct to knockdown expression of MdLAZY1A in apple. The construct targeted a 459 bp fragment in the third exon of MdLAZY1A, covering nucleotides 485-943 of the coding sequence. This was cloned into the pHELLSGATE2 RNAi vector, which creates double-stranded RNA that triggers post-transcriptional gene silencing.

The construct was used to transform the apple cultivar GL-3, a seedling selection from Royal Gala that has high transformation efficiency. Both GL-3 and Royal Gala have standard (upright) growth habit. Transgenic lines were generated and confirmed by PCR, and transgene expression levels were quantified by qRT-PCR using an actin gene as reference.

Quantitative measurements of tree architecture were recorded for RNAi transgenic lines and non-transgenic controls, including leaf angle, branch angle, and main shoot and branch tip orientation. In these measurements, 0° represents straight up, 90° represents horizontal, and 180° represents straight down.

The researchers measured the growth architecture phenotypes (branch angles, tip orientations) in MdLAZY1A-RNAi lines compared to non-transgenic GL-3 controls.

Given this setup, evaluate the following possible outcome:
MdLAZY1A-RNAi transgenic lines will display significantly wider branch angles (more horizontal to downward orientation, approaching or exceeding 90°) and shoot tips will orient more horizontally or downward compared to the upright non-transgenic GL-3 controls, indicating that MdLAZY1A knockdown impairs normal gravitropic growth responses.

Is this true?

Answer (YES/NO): YES